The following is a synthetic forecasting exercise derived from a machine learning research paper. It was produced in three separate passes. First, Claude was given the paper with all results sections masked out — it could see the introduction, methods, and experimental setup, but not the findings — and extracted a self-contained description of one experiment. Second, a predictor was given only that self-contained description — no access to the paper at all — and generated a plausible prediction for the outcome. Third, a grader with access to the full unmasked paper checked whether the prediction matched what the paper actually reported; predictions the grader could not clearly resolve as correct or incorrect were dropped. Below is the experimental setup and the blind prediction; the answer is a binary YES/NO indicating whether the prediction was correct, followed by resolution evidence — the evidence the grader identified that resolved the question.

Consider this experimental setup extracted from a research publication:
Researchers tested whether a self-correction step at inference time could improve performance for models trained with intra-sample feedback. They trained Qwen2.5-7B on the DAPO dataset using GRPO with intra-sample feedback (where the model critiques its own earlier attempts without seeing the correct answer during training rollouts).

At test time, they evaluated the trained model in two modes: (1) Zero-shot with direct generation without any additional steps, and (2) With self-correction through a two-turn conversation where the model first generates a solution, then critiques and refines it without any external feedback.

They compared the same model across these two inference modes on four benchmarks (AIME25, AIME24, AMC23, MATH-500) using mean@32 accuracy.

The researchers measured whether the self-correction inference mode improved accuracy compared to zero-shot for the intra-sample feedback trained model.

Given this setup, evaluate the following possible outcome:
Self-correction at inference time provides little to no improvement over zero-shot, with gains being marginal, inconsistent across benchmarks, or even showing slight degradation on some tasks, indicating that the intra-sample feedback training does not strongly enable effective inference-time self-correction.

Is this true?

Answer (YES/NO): NO